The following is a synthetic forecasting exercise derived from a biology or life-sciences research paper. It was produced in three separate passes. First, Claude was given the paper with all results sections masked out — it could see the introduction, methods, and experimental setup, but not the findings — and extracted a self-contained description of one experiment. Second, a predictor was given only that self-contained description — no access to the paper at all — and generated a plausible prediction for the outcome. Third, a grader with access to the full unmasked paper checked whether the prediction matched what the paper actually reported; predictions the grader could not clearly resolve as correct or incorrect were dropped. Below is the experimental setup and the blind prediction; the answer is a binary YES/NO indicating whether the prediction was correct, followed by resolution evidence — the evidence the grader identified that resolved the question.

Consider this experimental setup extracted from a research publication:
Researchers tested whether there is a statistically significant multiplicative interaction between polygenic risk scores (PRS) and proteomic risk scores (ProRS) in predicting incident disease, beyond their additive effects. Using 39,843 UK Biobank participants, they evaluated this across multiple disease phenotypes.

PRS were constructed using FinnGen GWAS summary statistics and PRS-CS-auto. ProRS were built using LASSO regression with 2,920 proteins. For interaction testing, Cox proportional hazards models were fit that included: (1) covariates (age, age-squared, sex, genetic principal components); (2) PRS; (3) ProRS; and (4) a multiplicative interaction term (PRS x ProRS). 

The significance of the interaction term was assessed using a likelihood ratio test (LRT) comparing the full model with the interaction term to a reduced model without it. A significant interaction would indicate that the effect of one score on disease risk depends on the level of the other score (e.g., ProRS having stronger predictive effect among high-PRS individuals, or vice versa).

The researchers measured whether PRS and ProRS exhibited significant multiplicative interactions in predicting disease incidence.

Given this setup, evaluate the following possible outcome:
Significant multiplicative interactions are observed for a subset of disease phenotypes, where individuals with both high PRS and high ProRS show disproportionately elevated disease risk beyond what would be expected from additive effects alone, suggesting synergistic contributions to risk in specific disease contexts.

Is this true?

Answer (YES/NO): NO